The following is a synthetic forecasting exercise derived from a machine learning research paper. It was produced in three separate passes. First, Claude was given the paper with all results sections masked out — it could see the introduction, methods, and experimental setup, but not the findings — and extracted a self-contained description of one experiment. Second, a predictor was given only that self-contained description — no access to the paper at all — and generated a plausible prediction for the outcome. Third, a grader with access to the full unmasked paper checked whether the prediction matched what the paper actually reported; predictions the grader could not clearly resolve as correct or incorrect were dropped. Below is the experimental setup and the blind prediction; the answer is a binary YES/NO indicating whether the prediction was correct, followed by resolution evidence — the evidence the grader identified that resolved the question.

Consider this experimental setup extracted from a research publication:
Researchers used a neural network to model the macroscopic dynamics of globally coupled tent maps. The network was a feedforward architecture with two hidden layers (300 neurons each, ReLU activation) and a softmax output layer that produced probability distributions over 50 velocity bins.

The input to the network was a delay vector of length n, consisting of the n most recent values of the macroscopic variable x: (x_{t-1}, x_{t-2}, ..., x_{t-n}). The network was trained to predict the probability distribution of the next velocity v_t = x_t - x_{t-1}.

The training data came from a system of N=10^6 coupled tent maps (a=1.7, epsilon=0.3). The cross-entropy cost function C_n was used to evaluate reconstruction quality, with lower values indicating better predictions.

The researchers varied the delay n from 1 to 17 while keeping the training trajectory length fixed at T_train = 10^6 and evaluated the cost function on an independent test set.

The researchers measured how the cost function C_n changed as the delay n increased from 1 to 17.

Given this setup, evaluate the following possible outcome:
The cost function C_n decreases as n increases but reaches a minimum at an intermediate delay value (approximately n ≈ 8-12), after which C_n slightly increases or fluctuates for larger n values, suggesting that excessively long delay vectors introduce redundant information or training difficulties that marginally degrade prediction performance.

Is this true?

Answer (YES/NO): NO